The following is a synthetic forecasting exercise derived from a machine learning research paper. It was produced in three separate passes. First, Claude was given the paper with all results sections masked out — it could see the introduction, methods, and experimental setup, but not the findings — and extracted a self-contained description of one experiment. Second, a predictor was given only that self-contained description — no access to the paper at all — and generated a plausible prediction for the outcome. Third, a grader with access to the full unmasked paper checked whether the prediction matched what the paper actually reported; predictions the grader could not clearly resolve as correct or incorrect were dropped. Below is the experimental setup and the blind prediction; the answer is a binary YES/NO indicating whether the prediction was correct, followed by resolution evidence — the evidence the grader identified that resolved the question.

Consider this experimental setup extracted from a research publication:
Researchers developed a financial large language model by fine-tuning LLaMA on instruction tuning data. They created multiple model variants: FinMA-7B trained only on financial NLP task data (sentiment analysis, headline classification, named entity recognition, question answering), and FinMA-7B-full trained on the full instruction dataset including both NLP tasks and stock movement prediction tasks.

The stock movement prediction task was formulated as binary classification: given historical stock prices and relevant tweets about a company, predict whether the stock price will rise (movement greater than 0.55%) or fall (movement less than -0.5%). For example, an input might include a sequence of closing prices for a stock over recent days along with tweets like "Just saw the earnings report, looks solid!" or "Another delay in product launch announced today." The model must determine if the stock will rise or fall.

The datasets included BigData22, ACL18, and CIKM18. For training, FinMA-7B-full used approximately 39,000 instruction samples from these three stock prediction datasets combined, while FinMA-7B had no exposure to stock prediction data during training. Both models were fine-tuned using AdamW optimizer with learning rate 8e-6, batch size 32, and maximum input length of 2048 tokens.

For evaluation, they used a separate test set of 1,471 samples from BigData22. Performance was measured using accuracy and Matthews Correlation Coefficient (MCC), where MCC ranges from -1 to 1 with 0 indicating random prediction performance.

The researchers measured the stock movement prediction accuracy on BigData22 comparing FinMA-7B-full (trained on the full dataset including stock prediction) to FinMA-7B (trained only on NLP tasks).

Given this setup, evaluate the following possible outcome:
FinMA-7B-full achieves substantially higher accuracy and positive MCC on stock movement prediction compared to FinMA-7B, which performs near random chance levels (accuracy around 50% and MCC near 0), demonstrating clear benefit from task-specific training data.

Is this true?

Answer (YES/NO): NO